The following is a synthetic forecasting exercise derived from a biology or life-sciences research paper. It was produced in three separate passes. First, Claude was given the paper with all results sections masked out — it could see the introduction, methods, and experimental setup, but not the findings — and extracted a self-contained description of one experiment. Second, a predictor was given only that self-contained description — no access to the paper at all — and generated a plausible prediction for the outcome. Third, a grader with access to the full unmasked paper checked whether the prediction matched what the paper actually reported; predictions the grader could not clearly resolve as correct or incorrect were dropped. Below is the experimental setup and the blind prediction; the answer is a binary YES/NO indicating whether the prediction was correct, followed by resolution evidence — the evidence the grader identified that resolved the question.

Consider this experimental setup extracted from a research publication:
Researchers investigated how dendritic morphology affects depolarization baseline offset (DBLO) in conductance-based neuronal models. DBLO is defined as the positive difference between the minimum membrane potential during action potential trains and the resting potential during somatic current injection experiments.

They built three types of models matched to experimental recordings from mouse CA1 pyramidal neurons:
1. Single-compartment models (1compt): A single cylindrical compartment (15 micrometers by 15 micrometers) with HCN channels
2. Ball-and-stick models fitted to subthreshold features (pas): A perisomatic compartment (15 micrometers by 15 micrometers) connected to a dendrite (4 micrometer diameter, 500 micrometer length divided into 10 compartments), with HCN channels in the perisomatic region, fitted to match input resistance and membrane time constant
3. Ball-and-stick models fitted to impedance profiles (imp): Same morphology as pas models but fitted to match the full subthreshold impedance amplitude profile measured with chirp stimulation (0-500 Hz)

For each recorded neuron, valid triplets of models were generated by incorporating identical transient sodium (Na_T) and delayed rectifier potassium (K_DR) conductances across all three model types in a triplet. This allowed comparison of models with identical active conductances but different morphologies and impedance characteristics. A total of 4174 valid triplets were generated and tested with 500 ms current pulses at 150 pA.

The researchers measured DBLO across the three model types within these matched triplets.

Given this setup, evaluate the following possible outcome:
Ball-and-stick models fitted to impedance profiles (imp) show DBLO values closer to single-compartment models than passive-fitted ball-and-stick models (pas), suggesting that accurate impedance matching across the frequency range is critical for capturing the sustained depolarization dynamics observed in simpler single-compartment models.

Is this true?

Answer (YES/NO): NO